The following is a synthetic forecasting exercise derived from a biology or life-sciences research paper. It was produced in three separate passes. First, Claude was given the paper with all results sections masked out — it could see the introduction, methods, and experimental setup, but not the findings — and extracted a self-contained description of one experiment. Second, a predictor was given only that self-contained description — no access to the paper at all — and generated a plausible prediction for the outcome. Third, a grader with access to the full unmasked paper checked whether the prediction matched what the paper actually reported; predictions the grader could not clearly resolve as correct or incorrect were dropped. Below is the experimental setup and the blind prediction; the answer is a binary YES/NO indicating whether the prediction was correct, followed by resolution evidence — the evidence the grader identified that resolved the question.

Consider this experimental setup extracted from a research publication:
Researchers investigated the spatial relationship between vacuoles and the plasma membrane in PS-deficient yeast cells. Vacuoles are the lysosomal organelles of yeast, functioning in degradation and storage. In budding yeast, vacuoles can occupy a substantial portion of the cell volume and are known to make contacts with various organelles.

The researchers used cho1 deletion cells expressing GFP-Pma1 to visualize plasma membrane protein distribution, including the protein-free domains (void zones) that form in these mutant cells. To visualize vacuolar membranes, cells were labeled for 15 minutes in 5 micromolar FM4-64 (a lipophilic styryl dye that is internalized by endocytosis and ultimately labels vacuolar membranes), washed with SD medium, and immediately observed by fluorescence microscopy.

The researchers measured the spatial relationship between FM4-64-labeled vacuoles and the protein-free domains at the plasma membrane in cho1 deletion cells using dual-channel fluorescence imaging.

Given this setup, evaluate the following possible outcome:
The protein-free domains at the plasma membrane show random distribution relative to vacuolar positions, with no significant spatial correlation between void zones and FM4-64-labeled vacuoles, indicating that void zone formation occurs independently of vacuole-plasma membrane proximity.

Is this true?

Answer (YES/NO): NO